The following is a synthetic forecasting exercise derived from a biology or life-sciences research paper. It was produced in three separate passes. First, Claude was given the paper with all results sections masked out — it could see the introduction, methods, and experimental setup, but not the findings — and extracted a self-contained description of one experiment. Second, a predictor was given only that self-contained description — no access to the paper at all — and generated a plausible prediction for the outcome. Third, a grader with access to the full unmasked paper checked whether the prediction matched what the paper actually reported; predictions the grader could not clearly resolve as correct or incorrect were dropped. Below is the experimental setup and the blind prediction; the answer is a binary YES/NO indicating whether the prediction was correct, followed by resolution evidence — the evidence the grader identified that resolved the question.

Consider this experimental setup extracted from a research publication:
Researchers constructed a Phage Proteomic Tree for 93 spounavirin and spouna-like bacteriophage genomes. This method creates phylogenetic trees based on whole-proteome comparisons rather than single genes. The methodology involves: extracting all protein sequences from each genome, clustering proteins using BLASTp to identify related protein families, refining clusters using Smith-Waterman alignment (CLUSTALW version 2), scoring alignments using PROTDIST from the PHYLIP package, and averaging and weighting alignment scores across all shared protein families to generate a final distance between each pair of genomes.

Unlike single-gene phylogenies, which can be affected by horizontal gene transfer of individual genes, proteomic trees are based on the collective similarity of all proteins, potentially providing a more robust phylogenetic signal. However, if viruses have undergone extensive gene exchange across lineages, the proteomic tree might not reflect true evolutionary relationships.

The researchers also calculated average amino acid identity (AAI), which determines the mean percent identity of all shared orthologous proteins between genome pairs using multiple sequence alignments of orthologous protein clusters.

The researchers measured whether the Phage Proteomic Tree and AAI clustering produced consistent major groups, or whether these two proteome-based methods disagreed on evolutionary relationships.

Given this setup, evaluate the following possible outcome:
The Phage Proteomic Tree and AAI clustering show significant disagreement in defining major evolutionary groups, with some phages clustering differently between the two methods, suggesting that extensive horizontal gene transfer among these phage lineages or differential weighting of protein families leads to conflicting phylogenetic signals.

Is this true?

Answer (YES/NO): NO